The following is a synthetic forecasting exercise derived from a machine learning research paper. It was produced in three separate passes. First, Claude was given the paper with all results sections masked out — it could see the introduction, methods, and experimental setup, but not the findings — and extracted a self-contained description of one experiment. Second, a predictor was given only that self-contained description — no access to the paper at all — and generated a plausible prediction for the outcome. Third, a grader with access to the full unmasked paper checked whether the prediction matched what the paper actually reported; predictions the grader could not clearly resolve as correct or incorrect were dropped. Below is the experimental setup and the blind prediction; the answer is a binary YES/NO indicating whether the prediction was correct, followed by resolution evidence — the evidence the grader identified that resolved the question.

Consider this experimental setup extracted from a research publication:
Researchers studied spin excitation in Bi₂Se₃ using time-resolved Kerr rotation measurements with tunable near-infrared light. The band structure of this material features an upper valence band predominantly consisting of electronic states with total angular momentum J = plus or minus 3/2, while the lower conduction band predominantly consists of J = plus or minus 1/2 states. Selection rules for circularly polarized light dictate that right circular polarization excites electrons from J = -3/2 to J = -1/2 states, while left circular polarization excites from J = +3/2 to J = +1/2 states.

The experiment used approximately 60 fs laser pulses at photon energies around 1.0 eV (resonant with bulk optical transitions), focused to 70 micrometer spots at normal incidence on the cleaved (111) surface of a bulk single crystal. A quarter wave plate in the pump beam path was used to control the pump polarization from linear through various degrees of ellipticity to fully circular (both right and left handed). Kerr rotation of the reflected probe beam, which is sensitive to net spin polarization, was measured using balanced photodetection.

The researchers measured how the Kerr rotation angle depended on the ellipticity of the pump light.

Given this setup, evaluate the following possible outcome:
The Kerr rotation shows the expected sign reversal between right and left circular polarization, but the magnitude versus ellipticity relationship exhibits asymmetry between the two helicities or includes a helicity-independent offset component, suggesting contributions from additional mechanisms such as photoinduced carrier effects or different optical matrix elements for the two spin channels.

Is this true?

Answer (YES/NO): YES